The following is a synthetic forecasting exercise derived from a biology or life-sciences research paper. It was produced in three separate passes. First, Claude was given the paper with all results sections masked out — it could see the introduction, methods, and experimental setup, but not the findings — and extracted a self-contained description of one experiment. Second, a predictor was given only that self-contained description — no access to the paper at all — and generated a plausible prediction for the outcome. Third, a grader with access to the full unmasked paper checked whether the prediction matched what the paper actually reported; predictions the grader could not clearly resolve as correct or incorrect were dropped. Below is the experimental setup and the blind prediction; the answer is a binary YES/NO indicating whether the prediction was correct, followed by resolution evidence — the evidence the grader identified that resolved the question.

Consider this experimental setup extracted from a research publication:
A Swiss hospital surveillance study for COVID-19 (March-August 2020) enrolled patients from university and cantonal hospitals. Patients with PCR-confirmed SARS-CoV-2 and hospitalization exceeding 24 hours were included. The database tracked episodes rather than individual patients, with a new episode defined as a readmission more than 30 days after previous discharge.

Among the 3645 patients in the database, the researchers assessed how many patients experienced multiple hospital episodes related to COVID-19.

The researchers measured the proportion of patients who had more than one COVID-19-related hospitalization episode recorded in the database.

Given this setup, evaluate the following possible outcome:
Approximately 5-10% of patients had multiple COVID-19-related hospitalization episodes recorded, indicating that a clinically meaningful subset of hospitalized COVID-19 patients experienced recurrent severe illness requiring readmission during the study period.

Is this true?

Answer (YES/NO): NO